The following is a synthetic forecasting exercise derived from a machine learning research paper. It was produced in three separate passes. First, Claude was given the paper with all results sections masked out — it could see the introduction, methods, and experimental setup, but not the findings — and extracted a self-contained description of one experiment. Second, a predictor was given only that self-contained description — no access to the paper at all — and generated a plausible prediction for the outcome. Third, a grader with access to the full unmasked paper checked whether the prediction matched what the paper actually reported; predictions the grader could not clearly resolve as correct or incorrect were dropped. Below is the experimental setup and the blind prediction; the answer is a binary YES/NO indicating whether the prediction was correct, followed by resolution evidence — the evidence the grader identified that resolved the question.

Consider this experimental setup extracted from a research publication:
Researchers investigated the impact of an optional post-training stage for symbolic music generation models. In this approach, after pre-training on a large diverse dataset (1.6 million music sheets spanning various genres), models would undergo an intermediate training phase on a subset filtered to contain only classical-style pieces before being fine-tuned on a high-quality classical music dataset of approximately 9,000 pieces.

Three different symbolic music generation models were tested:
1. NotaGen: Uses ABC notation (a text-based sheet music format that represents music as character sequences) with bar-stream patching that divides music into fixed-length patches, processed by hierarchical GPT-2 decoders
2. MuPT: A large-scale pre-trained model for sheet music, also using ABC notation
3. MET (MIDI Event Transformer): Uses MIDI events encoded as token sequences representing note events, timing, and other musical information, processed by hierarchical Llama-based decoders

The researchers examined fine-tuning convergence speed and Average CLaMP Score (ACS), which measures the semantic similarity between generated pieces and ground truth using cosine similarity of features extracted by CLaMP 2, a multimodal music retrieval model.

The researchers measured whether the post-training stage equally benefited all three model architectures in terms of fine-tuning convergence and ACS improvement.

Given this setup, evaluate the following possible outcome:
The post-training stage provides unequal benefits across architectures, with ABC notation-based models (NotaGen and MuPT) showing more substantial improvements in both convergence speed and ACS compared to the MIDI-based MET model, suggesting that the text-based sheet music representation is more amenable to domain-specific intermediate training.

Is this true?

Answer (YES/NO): NO